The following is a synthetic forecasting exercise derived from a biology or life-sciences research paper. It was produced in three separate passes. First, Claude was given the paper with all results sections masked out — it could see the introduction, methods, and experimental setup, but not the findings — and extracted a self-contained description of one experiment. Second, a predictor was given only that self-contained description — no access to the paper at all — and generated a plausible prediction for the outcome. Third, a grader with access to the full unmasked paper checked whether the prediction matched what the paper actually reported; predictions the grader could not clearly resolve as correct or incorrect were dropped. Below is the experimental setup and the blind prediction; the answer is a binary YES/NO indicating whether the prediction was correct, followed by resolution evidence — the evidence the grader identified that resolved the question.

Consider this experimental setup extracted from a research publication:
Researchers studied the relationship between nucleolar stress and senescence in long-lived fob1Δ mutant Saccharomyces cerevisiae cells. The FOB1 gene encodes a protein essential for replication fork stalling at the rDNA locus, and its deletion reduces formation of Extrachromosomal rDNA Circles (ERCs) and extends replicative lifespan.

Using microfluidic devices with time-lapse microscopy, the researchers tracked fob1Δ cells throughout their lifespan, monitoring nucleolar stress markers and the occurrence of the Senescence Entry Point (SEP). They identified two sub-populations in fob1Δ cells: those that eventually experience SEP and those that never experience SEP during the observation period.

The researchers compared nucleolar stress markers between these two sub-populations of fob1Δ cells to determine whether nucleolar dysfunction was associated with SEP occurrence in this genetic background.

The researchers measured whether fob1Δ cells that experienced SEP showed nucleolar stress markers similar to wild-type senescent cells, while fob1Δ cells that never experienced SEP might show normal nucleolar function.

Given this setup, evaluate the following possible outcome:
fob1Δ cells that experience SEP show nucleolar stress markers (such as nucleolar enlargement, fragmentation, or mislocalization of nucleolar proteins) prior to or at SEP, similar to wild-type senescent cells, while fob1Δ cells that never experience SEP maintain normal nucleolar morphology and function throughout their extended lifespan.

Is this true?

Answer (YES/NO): YES